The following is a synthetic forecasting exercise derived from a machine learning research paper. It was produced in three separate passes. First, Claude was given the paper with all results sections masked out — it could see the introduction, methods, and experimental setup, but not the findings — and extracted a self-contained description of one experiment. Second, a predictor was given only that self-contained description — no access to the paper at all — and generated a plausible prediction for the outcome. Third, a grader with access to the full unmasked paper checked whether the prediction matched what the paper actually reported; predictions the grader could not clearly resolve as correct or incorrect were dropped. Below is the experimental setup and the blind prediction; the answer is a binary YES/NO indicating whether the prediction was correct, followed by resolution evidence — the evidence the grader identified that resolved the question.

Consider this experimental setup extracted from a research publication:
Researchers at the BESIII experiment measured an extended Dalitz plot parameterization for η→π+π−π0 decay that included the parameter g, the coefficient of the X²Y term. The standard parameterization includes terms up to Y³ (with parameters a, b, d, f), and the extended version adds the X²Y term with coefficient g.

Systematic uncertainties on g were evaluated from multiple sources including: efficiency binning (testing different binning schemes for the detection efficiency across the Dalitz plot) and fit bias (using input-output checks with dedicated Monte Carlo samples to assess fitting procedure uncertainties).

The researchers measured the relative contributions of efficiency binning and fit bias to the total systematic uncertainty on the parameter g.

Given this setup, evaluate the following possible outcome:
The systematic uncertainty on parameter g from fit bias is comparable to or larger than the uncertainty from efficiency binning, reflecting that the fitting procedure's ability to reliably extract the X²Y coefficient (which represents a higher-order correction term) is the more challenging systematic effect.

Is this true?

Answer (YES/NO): YES